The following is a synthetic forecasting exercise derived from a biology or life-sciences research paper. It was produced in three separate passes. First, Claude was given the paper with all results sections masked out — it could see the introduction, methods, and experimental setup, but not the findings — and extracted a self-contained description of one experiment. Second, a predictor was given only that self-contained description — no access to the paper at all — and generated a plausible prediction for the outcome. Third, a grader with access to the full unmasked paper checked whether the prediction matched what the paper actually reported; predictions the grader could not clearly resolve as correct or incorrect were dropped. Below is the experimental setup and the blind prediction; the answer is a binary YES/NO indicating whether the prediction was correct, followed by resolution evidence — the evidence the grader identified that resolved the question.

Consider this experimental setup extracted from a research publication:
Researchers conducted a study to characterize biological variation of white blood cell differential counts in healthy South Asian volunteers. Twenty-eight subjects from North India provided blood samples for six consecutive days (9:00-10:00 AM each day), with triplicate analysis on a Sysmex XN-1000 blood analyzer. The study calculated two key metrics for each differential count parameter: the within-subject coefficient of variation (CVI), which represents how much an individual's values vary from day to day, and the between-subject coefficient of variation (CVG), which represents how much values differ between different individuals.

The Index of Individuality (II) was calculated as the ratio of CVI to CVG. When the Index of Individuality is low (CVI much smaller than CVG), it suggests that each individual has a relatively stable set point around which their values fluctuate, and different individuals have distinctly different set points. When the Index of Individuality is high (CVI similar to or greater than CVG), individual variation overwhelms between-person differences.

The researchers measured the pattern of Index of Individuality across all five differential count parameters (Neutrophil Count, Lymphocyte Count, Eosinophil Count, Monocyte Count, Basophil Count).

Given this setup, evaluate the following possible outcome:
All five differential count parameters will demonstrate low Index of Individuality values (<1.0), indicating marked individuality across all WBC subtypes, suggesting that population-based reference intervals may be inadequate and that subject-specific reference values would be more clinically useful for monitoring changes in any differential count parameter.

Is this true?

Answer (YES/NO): YES